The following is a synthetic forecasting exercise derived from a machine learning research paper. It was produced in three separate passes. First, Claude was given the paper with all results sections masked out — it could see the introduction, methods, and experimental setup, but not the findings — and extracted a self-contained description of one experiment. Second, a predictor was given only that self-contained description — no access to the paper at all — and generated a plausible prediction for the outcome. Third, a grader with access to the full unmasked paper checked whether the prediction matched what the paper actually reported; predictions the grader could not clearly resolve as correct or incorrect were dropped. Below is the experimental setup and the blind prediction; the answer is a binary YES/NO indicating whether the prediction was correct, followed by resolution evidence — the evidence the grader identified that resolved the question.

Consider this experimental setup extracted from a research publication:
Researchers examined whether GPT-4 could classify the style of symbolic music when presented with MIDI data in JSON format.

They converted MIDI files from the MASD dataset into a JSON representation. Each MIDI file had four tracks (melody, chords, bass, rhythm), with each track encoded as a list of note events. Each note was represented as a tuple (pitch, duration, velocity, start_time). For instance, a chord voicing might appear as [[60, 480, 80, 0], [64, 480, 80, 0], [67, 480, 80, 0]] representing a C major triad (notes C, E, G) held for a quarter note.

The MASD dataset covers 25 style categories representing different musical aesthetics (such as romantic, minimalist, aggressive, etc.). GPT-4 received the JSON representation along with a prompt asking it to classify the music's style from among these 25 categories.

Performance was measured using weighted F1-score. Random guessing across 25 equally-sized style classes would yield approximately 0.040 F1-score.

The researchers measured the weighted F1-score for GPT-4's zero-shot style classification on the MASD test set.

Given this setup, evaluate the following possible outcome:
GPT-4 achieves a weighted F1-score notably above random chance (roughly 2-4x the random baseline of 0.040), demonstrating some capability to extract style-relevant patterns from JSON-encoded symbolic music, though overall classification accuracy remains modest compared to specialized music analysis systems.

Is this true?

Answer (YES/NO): YES